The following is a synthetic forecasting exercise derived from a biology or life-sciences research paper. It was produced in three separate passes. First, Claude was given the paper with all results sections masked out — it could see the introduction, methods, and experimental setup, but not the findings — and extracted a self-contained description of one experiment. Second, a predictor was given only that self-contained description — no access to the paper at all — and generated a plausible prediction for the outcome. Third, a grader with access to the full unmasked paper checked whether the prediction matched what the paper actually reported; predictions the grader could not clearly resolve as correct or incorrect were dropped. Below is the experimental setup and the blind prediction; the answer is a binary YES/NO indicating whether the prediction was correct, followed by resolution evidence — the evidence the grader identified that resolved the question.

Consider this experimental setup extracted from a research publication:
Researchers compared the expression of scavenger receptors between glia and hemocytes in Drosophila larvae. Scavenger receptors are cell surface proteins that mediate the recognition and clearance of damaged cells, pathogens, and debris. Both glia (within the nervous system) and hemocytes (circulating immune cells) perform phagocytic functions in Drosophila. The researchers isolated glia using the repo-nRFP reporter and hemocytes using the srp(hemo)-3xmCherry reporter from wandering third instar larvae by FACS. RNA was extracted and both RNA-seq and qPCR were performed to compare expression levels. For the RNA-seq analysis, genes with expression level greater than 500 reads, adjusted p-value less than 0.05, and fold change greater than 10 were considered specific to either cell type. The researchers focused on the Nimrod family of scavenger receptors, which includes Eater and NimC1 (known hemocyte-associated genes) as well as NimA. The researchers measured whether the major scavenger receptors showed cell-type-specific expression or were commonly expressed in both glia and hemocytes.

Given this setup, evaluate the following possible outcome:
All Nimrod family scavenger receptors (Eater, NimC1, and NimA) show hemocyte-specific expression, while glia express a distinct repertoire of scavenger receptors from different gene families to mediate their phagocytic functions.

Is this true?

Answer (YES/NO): NO